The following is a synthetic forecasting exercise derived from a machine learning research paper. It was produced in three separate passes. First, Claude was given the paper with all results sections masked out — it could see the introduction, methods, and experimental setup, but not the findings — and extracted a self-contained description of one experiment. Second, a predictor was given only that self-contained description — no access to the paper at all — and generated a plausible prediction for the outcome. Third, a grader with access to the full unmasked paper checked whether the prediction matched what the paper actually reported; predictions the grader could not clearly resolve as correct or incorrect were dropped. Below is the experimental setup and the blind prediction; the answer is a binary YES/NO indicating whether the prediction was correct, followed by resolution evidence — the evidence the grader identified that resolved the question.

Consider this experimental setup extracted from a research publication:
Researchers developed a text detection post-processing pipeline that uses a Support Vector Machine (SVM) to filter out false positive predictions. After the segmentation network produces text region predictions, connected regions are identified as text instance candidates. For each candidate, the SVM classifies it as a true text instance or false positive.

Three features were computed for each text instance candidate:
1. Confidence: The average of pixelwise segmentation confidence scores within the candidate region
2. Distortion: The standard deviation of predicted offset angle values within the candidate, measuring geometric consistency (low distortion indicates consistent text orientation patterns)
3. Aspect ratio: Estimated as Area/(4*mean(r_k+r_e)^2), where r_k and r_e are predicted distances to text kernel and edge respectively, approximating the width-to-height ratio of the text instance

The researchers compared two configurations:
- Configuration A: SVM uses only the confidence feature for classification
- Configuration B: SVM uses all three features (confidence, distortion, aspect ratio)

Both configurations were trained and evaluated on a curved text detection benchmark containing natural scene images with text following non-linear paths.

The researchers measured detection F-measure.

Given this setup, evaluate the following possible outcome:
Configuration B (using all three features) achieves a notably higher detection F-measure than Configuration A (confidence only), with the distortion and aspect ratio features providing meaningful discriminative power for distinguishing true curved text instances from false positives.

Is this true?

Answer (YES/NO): NO